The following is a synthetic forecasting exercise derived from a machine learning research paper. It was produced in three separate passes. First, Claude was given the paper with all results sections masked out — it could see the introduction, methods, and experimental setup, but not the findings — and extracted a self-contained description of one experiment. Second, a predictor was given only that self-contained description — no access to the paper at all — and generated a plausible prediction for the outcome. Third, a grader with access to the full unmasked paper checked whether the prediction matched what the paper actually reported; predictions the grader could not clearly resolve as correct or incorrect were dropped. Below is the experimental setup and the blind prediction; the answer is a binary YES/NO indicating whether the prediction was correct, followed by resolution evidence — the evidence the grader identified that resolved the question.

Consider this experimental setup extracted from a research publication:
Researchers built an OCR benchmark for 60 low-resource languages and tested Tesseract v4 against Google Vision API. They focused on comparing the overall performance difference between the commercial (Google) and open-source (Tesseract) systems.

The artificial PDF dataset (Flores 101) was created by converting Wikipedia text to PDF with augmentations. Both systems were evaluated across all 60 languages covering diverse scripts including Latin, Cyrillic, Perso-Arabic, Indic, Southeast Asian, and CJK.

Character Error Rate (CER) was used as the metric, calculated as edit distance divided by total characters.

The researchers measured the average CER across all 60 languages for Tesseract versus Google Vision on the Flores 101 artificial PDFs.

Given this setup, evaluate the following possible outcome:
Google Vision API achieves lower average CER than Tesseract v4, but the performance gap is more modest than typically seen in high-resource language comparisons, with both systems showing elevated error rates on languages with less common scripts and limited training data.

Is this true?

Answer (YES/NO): NO